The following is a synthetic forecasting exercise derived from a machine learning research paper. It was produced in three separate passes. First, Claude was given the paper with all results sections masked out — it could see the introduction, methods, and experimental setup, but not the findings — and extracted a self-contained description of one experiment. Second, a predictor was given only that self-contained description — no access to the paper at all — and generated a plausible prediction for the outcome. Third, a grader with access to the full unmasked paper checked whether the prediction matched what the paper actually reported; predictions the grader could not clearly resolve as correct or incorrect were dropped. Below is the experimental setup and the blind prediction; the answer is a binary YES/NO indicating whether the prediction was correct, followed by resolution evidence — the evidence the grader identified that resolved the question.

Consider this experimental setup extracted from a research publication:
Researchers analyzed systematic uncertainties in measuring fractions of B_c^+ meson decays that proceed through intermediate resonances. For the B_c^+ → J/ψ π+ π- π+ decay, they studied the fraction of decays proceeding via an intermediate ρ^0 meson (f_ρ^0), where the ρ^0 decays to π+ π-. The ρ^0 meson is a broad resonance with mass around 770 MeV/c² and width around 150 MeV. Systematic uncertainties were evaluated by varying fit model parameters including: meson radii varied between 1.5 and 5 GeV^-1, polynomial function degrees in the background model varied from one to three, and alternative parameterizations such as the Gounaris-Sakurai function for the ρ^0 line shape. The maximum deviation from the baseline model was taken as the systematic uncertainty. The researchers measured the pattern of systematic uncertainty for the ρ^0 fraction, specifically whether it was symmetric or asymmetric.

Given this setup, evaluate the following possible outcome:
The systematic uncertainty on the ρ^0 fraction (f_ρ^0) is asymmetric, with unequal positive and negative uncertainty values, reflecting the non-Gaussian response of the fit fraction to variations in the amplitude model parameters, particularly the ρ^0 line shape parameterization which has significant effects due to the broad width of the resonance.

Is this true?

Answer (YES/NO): YES